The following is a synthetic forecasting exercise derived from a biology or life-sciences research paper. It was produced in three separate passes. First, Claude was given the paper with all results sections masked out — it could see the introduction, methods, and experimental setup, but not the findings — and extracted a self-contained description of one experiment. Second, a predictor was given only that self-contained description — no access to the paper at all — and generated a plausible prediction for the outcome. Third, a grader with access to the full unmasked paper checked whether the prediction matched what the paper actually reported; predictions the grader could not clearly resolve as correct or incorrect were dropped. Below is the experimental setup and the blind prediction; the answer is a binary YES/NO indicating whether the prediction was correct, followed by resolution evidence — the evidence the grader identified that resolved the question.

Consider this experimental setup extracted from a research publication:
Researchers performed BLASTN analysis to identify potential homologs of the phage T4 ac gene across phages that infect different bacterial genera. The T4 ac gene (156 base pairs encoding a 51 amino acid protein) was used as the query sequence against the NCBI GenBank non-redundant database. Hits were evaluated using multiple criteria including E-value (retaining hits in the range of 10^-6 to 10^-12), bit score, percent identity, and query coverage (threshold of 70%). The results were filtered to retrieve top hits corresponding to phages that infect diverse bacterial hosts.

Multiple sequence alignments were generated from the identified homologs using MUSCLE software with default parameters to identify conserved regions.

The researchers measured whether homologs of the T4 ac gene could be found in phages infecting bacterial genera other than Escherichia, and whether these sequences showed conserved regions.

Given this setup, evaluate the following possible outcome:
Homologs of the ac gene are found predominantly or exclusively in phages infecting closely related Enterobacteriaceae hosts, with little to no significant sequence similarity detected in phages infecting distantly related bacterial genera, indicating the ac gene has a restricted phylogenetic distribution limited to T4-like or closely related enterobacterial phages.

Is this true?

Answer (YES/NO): NO